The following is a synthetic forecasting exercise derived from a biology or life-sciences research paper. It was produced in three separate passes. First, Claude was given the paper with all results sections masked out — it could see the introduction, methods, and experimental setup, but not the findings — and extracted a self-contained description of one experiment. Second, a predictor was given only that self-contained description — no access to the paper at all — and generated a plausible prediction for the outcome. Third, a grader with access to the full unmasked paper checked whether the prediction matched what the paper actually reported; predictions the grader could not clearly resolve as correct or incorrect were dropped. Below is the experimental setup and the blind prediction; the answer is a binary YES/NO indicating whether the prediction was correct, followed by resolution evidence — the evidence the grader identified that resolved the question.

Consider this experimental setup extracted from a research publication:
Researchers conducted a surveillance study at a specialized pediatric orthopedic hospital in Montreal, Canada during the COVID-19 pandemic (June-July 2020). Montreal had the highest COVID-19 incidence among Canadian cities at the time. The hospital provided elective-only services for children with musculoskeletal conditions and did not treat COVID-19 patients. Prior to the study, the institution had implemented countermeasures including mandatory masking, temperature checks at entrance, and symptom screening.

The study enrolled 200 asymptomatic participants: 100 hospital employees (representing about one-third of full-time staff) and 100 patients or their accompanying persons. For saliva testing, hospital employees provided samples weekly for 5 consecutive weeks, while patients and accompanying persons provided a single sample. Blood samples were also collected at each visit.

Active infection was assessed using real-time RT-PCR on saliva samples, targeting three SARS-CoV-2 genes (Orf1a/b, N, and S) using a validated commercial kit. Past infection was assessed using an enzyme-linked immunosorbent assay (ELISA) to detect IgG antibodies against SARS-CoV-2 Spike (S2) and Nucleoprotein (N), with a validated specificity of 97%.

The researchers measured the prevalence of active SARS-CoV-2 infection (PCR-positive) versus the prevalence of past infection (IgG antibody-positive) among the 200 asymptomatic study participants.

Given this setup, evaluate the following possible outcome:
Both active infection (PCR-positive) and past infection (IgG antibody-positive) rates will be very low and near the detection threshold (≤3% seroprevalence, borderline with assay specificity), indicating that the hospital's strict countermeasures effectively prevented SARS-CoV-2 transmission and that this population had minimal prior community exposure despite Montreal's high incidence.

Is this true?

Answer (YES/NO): NO